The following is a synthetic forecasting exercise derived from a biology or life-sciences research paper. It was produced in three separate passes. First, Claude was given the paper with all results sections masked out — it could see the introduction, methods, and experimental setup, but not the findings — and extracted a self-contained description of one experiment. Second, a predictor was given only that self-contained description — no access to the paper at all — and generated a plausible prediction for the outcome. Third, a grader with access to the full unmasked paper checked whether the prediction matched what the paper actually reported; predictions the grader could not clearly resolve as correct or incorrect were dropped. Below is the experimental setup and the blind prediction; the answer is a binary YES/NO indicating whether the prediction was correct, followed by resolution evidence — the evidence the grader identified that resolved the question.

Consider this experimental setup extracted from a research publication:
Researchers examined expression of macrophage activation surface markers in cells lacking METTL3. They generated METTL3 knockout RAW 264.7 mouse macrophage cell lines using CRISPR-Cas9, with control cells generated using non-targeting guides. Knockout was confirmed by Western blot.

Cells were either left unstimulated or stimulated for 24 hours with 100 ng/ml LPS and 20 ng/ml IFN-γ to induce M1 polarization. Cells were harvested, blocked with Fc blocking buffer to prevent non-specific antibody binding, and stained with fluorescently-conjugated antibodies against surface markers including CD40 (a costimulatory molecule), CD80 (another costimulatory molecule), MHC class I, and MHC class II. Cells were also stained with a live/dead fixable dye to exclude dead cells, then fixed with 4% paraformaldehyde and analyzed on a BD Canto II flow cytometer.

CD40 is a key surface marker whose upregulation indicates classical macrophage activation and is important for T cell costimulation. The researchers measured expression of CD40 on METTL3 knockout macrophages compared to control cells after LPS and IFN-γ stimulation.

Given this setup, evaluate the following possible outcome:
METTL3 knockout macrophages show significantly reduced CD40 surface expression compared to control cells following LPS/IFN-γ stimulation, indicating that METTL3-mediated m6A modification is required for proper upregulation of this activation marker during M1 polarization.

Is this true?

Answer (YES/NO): YES